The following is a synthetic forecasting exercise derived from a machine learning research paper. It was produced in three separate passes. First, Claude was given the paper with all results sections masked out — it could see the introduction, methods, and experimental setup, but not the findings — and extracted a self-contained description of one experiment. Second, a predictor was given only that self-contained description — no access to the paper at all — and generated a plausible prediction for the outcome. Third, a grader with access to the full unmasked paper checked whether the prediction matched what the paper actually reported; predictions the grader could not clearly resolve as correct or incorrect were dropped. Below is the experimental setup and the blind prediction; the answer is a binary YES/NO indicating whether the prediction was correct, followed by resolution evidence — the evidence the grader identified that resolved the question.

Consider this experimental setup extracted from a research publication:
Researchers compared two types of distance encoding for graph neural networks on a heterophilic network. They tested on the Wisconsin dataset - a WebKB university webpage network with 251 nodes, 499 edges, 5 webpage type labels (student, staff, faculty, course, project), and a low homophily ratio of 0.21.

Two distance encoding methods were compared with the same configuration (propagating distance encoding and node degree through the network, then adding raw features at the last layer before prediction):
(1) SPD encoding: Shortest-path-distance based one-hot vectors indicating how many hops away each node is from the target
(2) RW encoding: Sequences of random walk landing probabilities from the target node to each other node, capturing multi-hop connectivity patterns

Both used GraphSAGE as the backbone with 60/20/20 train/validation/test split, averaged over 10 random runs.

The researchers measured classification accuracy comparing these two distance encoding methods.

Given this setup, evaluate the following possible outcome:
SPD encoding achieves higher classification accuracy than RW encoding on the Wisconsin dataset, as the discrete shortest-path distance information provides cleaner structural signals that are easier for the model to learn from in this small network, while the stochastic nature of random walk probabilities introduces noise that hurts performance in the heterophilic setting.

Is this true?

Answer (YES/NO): NO